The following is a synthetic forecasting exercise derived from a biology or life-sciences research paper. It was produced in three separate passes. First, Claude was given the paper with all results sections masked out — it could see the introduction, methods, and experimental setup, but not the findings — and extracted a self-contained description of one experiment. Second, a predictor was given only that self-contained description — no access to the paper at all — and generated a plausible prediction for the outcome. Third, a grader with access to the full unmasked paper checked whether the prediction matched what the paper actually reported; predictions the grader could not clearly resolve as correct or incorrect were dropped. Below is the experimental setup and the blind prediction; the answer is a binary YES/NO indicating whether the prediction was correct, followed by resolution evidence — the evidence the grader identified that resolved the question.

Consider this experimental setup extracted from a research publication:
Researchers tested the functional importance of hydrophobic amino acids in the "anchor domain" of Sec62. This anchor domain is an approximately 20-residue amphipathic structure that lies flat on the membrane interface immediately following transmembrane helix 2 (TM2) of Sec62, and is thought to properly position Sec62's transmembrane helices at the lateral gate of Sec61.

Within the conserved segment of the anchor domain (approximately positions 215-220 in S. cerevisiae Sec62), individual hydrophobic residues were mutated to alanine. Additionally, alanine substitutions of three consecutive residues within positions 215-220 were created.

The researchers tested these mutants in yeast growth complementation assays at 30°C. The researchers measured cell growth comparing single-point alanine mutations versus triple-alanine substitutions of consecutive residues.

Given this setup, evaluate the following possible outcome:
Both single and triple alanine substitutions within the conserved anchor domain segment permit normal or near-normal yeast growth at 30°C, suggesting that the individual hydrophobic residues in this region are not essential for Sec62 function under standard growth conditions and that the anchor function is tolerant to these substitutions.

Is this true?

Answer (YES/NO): NO